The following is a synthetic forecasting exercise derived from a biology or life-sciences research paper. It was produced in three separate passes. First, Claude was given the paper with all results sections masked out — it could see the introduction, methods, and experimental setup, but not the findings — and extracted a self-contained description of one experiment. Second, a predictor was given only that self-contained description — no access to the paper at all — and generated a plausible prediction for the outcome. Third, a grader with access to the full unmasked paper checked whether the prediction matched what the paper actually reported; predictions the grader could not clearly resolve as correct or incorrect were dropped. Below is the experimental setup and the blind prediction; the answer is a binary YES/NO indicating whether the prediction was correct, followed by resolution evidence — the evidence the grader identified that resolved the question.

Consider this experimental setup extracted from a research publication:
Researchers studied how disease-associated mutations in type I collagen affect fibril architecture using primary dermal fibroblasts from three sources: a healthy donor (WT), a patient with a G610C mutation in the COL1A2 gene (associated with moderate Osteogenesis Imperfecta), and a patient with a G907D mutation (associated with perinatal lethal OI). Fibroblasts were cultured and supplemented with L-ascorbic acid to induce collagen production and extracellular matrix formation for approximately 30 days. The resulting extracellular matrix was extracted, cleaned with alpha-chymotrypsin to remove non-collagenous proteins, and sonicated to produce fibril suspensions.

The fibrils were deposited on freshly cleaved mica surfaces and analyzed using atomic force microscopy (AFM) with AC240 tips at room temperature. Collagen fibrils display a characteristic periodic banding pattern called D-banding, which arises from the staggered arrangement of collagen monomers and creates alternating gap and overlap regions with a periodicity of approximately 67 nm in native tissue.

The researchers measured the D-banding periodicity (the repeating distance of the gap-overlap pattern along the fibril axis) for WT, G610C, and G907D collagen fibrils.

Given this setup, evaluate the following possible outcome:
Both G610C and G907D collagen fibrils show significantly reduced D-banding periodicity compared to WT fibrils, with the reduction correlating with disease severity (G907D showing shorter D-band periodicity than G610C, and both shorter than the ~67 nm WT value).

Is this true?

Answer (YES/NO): NO